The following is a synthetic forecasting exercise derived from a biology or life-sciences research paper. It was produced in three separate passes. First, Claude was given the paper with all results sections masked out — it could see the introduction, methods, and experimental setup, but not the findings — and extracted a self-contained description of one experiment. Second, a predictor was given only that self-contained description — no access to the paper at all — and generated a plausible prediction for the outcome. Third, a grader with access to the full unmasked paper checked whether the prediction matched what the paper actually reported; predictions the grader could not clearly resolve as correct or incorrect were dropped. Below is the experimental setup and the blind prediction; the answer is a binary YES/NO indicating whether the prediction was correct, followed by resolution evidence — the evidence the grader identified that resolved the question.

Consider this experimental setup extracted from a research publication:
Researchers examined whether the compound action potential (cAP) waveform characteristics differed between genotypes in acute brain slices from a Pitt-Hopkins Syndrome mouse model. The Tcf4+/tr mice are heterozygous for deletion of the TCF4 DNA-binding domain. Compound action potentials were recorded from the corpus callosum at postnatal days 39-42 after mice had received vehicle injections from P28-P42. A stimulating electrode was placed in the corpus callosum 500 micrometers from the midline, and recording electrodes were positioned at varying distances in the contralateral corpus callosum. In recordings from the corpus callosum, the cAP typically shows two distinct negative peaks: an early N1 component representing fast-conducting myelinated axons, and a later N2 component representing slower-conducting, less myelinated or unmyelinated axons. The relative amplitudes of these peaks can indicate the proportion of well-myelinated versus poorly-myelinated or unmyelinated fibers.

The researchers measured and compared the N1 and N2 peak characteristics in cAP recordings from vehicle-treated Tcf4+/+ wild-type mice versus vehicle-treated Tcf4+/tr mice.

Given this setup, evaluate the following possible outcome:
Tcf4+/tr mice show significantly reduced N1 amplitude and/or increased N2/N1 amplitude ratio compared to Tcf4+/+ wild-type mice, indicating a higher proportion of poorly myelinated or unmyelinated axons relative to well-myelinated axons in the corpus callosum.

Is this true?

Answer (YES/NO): YES